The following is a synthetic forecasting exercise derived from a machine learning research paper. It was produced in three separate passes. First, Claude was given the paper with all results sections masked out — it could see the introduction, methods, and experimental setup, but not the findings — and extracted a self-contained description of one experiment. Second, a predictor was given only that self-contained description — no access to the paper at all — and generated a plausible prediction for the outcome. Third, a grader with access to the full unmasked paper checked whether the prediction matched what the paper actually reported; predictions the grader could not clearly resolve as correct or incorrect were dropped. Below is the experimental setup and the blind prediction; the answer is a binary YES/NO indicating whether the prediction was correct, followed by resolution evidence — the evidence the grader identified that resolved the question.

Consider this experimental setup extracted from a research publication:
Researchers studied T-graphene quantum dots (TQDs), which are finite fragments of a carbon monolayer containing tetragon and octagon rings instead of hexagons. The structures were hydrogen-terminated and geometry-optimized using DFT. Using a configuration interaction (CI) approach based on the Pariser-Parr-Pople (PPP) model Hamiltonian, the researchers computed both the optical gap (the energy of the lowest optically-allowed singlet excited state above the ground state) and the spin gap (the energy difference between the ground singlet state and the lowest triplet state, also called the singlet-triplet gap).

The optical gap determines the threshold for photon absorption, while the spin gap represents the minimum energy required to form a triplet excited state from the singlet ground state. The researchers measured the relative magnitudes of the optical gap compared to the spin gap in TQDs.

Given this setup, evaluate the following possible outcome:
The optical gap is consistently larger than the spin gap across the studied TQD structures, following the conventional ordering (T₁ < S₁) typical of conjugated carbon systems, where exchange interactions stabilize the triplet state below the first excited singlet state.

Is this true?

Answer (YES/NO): YES